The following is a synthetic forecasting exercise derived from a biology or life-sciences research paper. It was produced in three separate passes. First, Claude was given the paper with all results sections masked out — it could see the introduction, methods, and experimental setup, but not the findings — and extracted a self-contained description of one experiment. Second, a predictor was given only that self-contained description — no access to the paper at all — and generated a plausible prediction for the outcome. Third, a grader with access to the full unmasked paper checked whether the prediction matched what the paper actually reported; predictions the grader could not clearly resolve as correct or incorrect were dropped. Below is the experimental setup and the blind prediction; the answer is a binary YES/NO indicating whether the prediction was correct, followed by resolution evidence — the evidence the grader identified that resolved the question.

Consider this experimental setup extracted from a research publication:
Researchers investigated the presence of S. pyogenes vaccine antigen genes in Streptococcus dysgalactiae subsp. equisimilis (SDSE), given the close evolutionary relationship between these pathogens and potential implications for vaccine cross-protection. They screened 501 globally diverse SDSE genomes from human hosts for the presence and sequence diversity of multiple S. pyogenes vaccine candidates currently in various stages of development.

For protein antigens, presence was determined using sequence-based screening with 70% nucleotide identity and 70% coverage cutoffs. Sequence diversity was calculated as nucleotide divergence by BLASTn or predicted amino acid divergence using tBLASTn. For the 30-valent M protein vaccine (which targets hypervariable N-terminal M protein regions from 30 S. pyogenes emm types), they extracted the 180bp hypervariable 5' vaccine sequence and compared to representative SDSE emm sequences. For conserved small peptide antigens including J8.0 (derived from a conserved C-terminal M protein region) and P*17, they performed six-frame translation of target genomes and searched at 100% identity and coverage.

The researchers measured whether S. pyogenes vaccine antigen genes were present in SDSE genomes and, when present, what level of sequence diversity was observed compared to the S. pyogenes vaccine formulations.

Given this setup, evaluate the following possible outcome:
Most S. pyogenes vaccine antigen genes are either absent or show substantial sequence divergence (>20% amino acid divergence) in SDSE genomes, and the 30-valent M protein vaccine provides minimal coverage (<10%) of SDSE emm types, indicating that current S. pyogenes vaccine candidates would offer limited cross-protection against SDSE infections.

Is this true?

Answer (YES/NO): NO